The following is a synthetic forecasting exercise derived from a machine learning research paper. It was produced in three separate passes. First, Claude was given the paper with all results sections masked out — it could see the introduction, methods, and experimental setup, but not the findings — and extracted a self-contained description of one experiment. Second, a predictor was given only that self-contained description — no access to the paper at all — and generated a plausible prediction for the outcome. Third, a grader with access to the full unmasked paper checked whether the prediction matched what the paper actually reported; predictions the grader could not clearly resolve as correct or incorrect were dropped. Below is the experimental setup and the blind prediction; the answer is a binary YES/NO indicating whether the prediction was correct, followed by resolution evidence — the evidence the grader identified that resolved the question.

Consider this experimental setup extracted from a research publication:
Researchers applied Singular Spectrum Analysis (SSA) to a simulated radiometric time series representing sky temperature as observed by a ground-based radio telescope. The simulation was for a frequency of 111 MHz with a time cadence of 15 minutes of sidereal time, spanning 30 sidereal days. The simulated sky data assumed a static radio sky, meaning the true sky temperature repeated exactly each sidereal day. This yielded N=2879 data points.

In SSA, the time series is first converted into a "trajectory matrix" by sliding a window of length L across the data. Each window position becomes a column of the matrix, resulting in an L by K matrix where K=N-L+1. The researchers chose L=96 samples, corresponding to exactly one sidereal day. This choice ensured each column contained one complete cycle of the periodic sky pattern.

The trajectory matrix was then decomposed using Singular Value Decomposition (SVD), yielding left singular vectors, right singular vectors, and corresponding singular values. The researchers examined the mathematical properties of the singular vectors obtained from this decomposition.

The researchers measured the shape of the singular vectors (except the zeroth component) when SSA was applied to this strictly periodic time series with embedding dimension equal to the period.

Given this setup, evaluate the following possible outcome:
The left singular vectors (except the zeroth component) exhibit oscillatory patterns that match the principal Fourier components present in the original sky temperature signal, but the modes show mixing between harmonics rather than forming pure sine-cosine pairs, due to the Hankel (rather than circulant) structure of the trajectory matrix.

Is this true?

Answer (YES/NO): NO